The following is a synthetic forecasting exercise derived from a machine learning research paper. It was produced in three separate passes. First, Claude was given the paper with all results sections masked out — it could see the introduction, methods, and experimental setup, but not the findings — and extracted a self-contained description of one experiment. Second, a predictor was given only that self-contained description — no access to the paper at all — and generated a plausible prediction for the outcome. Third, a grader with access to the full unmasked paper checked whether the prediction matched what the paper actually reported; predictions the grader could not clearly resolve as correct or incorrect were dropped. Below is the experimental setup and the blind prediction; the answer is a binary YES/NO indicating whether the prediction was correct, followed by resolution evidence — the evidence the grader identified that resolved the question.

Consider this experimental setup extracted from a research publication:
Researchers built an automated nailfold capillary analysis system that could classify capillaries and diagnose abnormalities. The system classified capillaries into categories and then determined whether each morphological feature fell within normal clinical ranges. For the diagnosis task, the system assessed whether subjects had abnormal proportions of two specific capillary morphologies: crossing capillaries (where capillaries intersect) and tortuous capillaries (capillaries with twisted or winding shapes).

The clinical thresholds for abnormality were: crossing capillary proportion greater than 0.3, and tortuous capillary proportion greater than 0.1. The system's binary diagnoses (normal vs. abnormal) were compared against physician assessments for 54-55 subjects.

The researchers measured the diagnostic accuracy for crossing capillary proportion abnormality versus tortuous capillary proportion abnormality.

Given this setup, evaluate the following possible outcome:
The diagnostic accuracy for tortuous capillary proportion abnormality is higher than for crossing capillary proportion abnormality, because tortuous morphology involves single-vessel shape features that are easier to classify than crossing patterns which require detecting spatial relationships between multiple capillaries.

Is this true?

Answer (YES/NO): NO